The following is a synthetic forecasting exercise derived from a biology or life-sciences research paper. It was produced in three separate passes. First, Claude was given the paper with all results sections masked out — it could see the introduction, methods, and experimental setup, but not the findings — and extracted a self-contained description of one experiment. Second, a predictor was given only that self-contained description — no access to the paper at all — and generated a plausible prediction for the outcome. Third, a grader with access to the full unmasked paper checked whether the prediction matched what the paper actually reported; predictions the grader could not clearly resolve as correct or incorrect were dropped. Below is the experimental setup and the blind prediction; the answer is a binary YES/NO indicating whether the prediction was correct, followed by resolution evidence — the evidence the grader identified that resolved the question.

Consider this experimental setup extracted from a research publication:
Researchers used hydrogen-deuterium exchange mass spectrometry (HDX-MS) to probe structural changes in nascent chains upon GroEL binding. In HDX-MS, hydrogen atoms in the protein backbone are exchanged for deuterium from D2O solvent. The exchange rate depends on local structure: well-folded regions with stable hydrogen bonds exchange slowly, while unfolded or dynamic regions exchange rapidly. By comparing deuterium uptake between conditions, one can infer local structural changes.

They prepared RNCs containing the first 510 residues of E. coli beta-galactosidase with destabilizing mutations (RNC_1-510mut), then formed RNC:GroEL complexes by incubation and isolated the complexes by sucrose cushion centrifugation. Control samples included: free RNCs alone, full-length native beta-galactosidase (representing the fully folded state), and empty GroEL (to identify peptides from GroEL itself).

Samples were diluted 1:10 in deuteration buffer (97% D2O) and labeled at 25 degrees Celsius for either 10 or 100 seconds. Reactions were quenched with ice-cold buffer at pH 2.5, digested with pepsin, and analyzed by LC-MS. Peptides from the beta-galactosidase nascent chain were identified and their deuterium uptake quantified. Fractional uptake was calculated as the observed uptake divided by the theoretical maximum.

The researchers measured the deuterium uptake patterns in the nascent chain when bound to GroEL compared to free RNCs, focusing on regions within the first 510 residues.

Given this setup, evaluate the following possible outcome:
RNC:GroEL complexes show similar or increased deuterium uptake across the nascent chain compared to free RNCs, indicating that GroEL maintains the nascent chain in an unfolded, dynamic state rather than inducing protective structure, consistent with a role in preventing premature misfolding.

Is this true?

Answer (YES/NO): NO